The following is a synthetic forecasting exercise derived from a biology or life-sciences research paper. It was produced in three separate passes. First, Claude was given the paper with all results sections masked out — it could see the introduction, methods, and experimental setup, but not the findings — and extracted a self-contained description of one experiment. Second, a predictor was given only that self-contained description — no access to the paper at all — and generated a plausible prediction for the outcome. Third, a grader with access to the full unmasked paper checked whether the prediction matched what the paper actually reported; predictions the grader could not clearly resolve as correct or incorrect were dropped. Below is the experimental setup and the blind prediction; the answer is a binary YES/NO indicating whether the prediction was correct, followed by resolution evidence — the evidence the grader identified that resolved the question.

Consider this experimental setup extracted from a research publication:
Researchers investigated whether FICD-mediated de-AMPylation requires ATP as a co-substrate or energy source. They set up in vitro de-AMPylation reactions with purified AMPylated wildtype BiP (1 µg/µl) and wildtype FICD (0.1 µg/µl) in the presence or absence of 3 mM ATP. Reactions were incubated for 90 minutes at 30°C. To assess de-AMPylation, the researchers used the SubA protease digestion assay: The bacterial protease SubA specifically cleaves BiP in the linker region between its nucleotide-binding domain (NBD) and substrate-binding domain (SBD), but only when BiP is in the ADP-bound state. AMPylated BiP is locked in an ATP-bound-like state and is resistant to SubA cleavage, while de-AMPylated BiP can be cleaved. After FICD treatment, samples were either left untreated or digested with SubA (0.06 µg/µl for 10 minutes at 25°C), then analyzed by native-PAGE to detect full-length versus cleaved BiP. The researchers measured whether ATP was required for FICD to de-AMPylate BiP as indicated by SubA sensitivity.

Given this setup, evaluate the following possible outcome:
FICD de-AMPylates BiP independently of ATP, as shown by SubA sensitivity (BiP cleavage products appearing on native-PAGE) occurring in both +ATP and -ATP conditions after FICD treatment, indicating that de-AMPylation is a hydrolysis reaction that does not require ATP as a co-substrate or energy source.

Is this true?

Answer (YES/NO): NO